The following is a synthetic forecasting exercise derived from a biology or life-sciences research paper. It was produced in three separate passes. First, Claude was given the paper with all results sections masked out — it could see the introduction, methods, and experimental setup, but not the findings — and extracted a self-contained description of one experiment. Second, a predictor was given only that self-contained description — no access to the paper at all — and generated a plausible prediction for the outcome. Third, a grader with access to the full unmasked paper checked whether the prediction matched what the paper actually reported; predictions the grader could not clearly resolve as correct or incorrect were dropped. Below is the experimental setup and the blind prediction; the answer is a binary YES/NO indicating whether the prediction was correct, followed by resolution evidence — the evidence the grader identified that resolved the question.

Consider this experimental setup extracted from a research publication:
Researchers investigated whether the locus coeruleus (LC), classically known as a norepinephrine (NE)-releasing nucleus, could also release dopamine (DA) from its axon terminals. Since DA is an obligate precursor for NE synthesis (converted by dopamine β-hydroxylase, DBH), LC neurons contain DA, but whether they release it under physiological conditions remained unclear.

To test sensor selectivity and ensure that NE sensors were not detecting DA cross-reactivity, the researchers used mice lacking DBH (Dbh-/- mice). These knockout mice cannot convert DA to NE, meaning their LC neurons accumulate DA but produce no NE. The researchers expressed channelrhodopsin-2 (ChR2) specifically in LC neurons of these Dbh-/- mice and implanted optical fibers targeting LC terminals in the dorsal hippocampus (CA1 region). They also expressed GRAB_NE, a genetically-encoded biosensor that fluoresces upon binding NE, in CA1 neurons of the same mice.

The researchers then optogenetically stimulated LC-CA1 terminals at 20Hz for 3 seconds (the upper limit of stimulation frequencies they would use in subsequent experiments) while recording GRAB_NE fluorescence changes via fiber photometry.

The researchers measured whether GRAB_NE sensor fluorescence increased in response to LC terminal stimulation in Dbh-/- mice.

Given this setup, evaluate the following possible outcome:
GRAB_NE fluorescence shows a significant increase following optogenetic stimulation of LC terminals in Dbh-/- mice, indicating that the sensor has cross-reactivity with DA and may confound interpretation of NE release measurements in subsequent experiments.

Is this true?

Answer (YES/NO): NO